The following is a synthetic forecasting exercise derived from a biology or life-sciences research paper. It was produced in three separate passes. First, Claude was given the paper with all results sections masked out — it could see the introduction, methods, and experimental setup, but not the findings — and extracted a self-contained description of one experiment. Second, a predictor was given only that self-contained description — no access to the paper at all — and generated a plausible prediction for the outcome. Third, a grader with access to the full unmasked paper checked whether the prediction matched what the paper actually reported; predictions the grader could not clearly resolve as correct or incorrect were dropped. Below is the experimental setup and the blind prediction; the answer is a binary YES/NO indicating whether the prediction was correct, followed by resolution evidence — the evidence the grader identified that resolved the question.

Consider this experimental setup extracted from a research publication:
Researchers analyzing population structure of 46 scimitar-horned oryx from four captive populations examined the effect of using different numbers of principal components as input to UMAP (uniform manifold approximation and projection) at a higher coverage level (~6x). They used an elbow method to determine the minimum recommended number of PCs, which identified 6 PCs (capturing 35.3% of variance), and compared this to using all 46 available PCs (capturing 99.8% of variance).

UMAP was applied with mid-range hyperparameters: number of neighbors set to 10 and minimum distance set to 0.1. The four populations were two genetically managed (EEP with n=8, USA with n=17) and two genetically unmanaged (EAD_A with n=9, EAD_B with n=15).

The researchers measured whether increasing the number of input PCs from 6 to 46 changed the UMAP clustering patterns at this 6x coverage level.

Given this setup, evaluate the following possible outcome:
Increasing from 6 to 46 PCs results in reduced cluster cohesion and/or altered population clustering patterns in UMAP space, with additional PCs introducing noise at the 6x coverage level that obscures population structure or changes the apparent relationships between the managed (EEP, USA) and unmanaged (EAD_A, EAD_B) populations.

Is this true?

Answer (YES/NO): NO